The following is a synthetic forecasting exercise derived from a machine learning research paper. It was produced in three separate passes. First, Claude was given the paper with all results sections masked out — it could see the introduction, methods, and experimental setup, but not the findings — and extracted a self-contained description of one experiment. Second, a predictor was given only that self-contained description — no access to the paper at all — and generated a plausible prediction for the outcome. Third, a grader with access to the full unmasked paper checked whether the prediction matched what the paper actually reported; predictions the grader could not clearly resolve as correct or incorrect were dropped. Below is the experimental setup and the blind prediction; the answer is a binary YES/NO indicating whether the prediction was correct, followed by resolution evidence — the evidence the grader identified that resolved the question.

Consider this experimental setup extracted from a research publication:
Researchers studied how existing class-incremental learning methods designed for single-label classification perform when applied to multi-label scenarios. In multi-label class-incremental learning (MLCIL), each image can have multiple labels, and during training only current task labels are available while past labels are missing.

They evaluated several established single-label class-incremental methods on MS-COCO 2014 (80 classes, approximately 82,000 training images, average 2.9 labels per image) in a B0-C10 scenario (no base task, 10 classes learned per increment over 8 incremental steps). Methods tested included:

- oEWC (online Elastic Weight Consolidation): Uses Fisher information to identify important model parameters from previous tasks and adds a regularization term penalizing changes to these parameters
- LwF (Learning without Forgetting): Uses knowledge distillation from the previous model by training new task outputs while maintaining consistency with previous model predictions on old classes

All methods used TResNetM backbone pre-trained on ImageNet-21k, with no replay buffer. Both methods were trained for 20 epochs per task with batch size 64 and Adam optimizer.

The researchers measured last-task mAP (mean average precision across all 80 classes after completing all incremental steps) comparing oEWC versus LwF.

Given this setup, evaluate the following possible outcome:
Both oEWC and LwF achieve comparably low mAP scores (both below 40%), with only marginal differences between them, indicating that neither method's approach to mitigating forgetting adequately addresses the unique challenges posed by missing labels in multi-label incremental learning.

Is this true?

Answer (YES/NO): NO